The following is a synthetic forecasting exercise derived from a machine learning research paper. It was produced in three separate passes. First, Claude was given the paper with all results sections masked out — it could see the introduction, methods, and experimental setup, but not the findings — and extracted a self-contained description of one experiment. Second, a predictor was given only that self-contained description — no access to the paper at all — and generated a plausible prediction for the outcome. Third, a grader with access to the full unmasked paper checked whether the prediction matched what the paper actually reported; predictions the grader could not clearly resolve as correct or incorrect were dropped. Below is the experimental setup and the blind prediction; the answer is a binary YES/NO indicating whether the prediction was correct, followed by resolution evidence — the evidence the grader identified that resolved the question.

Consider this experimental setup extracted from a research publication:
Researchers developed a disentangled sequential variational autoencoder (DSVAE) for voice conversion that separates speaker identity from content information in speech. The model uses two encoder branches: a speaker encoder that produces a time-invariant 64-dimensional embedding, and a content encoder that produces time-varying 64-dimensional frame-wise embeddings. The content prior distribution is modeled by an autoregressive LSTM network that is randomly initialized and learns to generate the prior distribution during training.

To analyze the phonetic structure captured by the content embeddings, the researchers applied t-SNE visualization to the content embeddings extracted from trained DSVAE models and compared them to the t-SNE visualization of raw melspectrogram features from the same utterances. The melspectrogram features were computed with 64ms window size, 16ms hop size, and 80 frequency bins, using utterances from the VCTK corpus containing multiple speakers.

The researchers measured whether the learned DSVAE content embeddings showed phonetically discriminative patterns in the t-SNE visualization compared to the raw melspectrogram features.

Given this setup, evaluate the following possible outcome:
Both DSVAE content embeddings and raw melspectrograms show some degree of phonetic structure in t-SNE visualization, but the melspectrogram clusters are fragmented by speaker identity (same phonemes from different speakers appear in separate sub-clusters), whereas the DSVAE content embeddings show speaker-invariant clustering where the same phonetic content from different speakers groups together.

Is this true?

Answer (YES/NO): NO